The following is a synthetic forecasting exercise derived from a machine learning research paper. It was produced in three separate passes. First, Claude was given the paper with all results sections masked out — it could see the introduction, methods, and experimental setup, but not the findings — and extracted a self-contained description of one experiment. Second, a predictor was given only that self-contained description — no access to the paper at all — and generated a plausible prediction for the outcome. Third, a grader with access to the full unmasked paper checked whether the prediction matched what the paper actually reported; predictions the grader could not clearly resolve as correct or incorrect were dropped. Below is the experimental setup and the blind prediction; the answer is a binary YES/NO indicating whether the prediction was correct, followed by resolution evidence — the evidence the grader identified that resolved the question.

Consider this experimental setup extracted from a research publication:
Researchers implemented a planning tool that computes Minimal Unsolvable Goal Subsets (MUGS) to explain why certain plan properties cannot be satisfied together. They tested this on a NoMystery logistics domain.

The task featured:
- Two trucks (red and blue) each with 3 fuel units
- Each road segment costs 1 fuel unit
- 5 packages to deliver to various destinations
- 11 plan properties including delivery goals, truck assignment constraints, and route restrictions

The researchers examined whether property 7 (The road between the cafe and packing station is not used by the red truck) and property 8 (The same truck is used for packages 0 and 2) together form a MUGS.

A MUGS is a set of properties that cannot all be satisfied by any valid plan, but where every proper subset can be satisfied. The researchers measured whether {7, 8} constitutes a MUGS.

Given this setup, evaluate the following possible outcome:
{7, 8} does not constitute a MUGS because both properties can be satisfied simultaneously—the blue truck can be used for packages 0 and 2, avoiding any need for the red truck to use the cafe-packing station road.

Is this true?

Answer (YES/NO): NO